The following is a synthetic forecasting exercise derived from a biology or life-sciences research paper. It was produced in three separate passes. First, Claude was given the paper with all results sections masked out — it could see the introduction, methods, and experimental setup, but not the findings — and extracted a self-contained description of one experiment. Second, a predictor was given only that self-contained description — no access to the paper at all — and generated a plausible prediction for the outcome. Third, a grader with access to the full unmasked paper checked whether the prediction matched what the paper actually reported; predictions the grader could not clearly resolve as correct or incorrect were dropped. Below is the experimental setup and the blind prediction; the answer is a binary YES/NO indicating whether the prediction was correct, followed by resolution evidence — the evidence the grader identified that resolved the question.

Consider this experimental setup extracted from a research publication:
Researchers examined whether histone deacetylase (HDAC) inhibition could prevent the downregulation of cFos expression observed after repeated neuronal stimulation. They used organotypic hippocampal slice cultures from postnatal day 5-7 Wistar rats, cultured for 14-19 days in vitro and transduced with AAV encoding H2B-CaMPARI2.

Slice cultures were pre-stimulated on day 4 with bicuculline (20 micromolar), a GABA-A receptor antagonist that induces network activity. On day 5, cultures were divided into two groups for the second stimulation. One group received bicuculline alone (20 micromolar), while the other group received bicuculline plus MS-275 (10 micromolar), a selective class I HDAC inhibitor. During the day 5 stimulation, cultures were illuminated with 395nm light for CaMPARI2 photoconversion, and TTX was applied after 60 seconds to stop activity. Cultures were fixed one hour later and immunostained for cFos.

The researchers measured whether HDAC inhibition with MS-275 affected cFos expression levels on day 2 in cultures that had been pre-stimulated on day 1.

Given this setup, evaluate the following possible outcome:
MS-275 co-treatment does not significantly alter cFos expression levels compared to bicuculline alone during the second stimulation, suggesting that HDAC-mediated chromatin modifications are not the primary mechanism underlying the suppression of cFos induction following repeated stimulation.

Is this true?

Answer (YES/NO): NO